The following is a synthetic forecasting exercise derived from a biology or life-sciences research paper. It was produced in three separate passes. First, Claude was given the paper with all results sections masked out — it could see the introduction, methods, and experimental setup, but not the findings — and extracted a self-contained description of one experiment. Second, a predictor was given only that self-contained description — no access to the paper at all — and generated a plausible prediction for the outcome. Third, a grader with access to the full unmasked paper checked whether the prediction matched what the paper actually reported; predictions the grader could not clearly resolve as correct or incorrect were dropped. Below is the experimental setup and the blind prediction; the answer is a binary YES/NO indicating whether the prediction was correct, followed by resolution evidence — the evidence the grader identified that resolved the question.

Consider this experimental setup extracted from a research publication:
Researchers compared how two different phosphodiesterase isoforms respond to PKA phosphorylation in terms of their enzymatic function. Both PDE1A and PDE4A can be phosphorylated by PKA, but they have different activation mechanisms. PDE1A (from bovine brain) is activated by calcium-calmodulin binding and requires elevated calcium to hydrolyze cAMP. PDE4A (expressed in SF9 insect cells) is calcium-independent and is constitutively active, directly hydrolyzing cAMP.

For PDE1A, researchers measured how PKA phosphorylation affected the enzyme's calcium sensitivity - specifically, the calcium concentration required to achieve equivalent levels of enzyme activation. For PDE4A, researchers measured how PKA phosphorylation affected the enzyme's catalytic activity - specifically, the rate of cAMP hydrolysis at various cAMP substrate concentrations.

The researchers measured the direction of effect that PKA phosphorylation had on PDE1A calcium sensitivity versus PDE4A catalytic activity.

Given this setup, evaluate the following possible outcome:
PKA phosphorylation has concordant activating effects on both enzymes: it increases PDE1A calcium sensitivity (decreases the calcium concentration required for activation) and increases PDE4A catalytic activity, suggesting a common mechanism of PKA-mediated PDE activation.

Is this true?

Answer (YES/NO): NO